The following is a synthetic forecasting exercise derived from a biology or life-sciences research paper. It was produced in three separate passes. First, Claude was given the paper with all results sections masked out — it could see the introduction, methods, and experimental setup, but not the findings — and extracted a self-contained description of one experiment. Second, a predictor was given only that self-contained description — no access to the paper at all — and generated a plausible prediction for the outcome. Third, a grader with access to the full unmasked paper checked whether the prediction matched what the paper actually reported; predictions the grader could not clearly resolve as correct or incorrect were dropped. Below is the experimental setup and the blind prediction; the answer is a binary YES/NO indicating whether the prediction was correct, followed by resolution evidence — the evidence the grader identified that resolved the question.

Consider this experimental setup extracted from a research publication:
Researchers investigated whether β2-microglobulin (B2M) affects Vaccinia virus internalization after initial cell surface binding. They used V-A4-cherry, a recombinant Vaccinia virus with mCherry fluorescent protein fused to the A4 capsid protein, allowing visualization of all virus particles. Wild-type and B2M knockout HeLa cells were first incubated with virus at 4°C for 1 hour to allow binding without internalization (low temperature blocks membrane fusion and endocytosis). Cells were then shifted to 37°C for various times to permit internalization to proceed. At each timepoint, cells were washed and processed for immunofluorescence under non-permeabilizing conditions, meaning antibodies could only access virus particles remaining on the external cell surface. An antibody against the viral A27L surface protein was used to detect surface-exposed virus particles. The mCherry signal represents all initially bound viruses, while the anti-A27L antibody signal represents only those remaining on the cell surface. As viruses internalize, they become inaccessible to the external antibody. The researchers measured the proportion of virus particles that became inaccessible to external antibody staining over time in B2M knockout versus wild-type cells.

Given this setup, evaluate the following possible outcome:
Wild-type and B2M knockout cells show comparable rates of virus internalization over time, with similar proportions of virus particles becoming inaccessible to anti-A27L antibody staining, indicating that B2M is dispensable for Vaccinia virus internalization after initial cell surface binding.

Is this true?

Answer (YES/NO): NO